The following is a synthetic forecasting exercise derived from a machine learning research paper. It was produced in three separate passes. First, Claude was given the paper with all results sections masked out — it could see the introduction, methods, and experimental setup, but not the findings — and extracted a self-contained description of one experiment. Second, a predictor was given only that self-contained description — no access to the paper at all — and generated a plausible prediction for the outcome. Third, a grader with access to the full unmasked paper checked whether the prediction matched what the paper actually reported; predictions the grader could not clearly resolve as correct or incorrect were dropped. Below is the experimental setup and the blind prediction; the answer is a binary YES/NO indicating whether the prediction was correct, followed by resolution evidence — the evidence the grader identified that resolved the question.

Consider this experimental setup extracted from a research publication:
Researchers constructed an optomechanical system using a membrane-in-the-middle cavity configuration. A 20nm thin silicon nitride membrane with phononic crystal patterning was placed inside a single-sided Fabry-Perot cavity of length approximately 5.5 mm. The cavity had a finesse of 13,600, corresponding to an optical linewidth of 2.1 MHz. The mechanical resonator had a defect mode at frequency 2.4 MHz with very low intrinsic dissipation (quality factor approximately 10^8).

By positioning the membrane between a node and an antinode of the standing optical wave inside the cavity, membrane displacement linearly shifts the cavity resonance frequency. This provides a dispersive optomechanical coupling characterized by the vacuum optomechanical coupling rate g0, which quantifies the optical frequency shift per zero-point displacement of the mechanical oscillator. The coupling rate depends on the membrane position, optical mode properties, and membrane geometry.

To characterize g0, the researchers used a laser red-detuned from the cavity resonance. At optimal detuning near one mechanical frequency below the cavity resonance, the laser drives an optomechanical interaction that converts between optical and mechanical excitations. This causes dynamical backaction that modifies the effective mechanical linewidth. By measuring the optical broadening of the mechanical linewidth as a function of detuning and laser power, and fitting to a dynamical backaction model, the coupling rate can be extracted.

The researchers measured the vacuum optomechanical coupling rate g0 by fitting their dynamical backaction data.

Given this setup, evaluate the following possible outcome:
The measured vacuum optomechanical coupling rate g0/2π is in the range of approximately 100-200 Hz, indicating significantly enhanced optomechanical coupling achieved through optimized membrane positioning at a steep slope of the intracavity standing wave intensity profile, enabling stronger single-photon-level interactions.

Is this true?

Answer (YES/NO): NO